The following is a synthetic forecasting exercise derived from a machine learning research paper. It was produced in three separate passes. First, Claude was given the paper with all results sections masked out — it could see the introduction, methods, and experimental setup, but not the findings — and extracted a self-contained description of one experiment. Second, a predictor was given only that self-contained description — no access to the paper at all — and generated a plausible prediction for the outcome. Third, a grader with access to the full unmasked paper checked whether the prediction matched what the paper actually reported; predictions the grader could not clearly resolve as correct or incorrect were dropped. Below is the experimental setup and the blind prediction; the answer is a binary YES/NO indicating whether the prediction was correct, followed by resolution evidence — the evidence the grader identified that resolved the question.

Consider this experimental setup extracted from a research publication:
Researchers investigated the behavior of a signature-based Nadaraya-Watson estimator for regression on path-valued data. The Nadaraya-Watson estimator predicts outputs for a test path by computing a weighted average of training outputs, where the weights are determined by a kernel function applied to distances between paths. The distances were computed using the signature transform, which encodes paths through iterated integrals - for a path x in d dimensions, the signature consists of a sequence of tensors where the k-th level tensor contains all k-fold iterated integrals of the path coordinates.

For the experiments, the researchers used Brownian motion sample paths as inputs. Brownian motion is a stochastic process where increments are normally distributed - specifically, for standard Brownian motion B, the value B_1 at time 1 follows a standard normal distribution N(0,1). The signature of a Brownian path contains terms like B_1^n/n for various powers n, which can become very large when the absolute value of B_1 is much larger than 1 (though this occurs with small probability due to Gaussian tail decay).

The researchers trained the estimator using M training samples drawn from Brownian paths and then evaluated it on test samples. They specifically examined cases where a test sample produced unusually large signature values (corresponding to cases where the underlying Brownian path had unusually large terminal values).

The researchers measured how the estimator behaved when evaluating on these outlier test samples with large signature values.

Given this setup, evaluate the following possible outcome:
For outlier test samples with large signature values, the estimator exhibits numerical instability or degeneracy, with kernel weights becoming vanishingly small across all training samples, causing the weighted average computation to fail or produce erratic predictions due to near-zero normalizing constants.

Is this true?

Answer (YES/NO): NO